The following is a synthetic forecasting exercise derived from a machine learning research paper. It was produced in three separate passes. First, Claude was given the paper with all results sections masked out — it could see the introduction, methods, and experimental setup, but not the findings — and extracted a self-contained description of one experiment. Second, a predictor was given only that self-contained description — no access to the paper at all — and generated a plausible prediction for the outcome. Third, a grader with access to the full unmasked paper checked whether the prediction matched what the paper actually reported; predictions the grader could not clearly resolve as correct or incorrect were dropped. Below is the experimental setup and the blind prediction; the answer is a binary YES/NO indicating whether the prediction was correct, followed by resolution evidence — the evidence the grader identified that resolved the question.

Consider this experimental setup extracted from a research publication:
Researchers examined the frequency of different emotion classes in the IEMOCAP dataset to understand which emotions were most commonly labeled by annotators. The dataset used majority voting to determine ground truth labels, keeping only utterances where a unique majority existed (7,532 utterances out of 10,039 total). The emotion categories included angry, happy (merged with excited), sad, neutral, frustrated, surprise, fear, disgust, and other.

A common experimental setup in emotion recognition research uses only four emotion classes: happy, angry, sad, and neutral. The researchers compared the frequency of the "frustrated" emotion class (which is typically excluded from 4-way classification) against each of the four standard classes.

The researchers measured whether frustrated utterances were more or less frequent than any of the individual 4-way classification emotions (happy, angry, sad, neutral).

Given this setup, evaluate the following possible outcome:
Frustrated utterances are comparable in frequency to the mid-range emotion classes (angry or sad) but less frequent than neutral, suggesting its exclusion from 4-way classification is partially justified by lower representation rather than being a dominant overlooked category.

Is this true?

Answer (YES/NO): NO